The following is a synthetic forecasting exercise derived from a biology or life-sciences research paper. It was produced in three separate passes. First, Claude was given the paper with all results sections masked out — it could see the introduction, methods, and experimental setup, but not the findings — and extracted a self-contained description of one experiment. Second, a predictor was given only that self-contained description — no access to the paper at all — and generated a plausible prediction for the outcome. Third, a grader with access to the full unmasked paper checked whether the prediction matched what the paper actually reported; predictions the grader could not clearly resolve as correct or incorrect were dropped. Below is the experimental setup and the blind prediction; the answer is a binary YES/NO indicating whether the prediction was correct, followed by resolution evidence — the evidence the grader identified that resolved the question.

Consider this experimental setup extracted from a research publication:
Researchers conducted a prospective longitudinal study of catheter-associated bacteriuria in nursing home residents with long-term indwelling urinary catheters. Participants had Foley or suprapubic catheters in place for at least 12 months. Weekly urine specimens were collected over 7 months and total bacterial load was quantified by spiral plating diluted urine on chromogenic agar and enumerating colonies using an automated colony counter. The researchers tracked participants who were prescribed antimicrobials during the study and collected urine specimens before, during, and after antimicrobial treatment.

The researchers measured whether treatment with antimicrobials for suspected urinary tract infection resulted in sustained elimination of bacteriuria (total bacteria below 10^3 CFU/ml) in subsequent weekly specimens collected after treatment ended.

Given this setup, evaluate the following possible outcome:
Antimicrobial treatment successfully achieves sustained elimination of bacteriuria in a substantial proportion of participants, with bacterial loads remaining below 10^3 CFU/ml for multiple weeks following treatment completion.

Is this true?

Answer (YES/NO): NO